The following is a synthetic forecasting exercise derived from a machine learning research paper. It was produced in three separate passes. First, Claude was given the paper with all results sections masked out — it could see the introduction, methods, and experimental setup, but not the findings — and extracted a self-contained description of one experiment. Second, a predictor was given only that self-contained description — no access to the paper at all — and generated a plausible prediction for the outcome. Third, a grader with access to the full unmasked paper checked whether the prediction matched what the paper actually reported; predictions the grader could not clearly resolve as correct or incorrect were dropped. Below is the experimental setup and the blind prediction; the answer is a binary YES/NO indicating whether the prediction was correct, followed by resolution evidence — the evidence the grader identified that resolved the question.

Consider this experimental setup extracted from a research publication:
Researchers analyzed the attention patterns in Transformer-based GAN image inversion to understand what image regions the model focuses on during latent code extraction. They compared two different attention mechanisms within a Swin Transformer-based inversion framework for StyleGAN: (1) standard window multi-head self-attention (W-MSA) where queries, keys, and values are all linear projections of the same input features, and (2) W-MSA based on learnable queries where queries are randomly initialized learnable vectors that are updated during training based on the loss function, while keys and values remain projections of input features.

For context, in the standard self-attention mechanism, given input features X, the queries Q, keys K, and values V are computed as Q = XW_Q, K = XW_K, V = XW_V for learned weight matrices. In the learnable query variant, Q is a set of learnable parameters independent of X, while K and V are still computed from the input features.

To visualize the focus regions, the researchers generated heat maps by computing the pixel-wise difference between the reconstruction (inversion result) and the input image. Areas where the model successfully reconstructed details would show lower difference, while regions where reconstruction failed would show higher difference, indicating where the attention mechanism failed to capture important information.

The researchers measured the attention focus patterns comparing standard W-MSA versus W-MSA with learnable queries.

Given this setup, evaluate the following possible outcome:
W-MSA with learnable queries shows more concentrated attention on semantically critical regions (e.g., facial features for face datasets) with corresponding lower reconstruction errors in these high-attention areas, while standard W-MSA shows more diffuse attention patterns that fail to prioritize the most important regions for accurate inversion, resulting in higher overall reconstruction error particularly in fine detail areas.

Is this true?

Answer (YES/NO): NO